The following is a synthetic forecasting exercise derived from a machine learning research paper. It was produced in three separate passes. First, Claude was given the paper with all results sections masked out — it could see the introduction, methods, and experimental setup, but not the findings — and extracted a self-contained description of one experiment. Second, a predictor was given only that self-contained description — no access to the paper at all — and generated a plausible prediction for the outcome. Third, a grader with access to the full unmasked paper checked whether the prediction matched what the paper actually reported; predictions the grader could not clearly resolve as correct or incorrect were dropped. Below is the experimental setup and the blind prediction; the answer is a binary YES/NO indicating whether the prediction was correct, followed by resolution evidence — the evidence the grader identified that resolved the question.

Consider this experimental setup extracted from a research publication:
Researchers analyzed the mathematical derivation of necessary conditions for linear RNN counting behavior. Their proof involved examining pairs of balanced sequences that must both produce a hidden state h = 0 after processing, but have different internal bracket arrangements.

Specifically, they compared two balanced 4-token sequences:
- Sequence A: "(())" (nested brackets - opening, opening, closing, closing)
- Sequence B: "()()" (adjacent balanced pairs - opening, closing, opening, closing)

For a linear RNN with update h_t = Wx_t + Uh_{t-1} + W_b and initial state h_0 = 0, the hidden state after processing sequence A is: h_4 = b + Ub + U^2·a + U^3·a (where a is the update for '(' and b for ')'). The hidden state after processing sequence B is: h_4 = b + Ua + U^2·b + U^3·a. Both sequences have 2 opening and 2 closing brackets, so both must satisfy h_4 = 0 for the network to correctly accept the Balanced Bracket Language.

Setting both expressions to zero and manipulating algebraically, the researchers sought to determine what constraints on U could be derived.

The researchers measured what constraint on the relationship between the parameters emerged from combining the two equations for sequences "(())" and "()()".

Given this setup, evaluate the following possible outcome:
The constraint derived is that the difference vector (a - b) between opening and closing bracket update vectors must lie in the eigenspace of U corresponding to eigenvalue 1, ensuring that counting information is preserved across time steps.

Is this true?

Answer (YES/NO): NO